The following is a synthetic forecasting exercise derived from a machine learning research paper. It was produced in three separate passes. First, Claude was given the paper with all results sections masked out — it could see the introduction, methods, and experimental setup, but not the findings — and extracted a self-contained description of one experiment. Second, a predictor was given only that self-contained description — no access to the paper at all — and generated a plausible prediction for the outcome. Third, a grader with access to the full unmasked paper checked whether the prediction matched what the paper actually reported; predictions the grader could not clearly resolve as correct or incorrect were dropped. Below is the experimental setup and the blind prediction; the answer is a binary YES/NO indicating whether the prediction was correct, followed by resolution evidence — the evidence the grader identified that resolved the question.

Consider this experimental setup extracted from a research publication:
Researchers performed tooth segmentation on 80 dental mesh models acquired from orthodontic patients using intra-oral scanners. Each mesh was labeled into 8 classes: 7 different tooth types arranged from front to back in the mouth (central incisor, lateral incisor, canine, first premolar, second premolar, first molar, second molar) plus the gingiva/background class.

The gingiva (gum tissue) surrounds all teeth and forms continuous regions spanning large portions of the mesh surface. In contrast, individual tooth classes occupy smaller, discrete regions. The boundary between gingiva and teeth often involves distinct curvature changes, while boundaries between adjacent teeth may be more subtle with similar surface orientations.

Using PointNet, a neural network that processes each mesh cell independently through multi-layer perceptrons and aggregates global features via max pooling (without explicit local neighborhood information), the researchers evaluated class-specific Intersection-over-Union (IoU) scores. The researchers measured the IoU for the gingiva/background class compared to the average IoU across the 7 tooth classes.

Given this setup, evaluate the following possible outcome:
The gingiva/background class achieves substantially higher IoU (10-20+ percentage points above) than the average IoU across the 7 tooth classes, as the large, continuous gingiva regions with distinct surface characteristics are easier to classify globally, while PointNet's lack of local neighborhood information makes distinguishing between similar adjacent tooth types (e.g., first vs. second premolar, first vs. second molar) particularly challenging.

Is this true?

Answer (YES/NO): YES